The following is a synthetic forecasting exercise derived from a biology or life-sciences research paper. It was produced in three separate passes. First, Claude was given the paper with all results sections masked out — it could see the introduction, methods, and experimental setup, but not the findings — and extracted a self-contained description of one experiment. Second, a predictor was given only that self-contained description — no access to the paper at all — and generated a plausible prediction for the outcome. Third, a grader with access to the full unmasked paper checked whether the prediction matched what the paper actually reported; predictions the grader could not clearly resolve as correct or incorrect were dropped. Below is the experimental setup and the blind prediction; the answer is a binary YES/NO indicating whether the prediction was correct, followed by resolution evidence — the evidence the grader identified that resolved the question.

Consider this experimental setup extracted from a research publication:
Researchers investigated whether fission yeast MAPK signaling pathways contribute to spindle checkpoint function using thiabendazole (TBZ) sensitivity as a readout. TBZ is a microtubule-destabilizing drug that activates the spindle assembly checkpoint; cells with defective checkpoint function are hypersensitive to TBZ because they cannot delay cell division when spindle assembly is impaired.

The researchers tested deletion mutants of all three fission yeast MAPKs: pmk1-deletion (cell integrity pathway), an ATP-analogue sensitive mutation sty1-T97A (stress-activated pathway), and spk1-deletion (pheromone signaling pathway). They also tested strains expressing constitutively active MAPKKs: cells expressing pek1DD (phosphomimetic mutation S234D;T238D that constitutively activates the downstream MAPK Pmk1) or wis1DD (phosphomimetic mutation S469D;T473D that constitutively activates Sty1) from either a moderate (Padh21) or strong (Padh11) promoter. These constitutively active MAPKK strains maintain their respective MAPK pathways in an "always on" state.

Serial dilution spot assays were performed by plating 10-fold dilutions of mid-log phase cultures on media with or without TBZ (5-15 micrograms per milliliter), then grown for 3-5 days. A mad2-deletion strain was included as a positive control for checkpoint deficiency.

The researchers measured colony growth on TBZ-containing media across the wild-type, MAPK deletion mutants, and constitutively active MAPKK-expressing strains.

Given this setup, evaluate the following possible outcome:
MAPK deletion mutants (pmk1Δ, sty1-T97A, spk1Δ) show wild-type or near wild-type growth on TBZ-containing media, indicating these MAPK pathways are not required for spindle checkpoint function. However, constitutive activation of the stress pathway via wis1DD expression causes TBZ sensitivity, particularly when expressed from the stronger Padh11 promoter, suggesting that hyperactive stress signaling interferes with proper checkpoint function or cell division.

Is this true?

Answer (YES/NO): NO